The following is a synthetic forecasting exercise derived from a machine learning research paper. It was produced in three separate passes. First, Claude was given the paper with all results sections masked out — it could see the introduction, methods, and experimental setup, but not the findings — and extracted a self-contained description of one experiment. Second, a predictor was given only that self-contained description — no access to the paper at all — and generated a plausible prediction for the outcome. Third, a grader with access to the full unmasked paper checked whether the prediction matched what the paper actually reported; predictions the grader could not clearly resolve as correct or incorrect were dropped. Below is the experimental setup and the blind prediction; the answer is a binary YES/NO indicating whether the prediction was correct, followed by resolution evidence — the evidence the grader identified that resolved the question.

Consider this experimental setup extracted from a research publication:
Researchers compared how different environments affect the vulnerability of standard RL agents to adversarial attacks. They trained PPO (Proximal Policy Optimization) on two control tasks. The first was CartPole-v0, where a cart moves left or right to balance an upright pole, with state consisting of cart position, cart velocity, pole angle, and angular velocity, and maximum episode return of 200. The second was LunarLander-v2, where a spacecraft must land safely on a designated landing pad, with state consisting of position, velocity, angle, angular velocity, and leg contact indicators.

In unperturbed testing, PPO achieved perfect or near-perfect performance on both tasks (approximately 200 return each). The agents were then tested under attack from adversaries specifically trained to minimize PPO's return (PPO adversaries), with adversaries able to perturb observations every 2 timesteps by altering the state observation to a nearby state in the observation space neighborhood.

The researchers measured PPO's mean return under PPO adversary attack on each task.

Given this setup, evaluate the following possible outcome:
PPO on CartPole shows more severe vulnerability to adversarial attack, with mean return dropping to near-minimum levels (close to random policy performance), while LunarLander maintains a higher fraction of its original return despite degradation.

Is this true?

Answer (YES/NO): NO